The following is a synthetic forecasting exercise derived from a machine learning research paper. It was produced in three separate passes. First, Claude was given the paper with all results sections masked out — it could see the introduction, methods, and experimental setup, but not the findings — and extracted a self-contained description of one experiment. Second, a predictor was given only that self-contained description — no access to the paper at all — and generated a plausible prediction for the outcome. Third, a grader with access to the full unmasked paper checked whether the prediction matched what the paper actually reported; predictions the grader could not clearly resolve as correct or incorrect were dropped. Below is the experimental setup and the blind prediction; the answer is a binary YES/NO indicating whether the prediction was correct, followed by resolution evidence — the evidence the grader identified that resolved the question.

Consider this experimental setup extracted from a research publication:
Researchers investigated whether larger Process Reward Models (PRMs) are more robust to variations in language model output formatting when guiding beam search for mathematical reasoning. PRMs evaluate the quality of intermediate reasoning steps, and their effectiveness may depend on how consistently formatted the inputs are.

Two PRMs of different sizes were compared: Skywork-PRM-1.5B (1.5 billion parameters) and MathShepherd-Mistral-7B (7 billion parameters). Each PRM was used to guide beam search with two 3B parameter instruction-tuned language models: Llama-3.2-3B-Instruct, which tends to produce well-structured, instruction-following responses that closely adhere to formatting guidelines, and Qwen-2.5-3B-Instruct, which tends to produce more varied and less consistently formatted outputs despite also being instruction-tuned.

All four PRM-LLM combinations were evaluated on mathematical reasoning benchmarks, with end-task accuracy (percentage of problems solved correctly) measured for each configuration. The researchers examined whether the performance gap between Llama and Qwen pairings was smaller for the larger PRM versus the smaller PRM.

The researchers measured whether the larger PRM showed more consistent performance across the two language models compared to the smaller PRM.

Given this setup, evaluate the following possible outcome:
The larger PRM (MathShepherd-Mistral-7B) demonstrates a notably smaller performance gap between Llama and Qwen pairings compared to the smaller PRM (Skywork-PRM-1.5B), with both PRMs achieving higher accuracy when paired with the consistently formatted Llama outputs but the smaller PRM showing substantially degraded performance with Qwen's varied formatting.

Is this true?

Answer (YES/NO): NO